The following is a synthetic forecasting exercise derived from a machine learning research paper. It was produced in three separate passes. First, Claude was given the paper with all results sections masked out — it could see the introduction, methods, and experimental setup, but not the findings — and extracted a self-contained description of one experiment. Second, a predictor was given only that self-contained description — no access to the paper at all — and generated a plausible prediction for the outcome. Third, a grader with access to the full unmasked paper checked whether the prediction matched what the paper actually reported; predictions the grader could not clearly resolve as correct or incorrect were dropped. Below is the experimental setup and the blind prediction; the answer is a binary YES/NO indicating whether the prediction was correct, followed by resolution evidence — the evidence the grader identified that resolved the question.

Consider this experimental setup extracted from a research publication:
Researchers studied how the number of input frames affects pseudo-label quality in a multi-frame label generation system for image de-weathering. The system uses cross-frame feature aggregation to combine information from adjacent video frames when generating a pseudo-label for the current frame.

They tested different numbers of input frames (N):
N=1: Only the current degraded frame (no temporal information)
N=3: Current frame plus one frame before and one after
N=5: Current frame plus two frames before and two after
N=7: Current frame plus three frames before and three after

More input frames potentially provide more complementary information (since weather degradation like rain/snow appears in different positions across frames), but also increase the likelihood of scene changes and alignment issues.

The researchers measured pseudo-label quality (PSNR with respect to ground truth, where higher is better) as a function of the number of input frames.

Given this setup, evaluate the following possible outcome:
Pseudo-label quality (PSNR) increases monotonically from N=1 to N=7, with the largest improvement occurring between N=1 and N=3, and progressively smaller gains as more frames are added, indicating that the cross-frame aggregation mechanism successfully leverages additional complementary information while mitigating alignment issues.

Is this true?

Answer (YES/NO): NO